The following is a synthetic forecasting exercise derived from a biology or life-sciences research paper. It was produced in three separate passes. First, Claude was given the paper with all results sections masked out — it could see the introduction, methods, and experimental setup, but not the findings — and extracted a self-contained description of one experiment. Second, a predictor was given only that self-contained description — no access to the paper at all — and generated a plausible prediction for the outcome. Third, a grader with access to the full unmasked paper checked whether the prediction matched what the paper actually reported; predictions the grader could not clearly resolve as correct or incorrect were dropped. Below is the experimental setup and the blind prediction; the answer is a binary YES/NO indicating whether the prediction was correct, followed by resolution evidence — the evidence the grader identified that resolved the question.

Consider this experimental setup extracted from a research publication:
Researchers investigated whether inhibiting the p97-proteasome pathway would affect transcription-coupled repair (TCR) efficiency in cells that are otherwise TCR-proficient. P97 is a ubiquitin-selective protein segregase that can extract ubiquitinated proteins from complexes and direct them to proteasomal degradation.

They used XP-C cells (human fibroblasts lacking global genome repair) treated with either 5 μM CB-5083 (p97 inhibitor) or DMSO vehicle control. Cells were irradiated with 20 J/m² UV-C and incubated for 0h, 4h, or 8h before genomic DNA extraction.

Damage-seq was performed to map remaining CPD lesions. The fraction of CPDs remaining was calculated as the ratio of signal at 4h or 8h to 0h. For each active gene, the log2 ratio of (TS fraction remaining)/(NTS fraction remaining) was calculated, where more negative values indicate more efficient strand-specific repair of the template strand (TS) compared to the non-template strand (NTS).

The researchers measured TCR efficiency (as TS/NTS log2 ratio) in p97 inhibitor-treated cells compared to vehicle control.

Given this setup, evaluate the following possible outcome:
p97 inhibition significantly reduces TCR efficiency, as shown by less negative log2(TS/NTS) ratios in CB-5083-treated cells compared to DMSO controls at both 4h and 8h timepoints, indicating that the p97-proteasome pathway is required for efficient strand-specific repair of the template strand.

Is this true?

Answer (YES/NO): NO